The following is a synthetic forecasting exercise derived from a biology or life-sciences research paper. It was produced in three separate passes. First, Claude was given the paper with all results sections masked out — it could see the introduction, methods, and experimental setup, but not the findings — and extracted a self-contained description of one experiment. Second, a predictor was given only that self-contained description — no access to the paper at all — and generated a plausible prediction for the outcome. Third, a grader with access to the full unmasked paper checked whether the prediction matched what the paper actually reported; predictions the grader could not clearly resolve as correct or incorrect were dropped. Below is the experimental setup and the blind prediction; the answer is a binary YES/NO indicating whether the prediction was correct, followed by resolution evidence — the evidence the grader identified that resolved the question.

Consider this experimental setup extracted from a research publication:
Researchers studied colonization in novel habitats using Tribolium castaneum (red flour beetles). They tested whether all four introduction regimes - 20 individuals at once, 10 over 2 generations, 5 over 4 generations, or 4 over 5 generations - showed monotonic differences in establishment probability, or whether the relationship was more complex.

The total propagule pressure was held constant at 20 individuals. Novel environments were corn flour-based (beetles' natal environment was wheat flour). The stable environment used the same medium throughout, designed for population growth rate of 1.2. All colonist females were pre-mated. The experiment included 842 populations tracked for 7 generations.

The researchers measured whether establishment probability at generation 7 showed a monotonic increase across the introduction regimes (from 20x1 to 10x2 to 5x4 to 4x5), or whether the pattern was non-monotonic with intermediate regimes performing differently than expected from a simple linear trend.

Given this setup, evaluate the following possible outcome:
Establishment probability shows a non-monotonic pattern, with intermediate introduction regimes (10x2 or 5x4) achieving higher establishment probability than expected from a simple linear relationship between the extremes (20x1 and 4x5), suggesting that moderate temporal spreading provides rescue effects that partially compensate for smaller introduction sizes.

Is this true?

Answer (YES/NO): NO